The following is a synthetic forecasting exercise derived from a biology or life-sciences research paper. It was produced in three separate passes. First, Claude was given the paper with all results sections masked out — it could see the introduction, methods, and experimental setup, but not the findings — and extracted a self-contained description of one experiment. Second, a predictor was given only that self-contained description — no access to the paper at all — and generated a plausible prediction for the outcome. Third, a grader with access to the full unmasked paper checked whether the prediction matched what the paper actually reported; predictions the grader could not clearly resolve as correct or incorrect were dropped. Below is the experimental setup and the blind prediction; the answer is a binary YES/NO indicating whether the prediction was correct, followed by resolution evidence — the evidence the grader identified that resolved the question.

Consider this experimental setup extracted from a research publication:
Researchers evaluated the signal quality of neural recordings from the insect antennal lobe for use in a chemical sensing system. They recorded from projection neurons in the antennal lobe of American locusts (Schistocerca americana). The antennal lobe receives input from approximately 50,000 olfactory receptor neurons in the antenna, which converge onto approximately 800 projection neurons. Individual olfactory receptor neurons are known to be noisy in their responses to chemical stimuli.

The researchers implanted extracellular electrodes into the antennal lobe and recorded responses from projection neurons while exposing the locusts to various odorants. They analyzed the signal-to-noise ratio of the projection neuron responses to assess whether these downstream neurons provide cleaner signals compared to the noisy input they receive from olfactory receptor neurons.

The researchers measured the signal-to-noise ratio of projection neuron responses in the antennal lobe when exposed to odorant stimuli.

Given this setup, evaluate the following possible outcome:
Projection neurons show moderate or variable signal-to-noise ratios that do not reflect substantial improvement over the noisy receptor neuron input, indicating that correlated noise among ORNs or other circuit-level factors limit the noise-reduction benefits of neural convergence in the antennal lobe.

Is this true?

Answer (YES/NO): NO